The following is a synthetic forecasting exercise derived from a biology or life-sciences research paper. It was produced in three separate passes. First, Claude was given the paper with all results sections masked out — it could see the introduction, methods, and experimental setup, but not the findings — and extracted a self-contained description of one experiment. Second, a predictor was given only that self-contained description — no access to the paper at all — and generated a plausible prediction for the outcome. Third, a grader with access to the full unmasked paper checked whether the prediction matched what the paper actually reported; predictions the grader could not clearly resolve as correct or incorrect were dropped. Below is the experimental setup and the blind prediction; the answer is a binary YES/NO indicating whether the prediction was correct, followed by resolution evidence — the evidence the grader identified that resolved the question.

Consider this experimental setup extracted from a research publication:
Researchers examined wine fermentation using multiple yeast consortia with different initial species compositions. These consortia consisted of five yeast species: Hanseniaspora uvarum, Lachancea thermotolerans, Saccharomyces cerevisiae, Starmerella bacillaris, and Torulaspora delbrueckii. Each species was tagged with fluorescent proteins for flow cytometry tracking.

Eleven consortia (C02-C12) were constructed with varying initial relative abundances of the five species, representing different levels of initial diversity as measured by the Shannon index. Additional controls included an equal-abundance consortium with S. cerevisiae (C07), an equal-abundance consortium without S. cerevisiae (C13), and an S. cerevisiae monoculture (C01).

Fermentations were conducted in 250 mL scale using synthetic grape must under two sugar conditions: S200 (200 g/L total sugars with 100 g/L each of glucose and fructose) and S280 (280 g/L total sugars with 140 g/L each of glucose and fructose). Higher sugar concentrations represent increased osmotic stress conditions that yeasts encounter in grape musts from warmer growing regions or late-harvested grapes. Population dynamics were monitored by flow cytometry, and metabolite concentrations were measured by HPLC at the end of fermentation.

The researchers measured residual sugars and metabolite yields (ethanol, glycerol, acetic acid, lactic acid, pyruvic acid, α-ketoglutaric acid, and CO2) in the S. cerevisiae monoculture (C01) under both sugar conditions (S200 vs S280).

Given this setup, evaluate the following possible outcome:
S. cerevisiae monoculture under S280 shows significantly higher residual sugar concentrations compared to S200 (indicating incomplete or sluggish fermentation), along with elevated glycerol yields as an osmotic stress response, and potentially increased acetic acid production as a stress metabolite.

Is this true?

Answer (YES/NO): NO